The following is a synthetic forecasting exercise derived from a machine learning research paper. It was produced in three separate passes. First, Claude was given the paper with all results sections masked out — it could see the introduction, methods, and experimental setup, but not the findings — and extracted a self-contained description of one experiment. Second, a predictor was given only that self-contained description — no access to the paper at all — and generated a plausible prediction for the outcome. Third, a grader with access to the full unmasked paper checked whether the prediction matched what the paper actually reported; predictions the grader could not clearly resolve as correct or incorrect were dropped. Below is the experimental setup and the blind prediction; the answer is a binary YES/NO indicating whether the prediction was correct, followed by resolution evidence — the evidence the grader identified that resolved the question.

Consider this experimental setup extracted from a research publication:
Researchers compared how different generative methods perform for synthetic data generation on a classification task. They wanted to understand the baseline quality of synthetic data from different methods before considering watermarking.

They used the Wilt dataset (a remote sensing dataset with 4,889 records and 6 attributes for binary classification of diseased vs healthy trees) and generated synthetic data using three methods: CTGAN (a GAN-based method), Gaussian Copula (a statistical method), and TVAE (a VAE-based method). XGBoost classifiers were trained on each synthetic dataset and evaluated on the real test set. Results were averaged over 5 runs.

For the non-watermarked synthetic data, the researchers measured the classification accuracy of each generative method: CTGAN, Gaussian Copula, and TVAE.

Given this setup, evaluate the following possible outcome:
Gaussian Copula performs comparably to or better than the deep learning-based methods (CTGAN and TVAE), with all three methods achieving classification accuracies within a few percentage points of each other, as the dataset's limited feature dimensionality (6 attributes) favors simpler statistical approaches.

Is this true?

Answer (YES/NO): NO